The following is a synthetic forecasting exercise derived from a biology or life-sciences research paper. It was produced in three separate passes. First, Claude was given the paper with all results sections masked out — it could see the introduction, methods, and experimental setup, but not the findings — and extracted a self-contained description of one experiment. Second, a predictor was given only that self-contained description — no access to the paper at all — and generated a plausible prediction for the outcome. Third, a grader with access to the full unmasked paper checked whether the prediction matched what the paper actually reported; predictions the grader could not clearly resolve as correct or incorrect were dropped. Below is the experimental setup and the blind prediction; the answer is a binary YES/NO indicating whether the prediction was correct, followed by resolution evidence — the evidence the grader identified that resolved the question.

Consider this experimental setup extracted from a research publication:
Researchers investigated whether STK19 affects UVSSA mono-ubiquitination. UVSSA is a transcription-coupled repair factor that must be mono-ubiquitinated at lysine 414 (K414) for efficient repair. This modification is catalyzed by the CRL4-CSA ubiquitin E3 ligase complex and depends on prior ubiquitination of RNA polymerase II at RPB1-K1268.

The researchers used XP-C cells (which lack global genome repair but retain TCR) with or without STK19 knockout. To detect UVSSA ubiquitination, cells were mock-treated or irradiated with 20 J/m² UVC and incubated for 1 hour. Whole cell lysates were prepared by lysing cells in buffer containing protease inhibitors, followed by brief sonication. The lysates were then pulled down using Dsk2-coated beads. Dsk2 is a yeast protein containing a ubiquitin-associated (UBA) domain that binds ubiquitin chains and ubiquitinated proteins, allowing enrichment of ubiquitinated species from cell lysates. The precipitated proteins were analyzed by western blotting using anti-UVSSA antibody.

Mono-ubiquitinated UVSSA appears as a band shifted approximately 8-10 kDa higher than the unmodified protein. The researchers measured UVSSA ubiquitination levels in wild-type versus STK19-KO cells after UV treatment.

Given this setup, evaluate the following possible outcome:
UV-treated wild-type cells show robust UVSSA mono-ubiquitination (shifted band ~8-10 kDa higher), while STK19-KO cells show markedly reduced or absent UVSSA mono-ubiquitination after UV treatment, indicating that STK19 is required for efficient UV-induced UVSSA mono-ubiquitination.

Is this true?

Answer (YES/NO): YES